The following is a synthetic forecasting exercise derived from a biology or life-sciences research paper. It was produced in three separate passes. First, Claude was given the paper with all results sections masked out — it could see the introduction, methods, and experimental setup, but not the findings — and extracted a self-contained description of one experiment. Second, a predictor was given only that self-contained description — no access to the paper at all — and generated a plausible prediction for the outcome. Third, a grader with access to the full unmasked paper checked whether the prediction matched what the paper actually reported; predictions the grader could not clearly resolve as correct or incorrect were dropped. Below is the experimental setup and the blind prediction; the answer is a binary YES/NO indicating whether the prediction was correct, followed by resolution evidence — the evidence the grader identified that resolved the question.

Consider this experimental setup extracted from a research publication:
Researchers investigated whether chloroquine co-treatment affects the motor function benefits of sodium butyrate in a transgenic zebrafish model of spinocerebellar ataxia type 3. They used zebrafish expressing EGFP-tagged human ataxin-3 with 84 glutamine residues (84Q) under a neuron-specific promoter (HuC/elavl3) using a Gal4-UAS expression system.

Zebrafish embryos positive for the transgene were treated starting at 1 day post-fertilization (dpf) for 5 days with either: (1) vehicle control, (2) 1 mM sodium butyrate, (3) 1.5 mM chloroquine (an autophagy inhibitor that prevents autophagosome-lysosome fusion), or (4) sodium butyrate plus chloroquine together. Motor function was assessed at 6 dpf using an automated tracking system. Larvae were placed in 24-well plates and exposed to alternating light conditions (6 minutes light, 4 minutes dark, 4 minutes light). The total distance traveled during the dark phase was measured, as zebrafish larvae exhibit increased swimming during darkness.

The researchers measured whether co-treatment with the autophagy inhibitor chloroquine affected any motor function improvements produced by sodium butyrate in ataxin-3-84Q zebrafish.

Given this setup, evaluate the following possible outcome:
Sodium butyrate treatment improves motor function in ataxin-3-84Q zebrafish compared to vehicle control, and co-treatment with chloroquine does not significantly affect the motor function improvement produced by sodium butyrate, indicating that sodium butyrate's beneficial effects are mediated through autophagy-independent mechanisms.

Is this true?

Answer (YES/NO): NO